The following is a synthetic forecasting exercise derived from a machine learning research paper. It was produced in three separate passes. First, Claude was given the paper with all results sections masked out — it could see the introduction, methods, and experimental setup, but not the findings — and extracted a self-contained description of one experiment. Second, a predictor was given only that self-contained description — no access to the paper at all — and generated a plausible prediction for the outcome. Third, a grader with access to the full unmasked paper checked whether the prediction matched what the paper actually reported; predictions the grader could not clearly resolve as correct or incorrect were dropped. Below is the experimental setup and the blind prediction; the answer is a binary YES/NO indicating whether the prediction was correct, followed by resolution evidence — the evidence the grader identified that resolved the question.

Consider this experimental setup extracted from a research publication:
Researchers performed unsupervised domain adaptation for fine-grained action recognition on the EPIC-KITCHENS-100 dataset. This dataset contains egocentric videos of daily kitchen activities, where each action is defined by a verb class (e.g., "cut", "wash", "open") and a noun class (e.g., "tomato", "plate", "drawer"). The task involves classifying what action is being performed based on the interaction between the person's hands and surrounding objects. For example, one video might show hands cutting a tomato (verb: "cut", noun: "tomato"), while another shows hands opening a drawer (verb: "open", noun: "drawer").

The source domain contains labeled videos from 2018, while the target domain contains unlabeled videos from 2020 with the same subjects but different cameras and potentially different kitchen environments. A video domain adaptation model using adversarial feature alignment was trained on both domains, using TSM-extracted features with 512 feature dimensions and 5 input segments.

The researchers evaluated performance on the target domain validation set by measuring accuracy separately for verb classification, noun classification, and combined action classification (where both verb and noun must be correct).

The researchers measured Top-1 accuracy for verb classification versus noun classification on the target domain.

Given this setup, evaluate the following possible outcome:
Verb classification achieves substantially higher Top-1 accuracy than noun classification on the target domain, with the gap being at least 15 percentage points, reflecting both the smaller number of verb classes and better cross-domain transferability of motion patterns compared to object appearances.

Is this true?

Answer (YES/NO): NO